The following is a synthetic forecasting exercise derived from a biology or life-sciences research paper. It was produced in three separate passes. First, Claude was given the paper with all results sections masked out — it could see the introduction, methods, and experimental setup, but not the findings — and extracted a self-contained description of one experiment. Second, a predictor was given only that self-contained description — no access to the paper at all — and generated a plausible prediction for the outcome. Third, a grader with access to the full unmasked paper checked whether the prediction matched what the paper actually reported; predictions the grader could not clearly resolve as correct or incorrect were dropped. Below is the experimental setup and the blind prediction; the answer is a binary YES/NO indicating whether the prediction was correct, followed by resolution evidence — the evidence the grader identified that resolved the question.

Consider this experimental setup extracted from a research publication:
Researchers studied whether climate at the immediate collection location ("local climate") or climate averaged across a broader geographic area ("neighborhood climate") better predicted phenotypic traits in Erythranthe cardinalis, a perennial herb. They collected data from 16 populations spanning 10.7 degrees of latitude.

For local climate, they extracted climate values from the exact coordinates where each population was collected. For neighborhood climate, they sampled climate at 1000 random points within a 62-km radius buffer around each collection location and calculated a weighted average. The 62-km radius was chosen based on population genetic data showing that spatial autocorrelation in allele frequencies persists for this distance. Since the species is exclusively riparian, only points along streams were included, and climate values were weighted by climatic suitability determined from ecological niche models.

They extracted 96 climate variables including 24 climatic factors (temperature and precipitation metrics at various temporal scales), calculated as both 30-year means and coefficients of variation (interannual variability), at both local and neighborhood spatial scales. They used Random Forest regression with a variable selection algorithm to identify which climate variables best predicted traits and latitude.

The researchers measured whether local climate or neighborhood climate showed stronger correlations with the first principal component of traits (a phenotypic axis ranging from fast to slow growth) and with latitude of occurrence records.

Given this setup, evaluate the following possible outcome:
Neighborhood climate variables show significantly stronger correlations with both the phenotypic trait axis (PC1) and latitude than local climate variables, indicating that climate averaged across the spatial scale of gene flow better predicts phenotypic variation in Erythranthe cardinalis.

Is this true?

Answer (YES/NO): YES